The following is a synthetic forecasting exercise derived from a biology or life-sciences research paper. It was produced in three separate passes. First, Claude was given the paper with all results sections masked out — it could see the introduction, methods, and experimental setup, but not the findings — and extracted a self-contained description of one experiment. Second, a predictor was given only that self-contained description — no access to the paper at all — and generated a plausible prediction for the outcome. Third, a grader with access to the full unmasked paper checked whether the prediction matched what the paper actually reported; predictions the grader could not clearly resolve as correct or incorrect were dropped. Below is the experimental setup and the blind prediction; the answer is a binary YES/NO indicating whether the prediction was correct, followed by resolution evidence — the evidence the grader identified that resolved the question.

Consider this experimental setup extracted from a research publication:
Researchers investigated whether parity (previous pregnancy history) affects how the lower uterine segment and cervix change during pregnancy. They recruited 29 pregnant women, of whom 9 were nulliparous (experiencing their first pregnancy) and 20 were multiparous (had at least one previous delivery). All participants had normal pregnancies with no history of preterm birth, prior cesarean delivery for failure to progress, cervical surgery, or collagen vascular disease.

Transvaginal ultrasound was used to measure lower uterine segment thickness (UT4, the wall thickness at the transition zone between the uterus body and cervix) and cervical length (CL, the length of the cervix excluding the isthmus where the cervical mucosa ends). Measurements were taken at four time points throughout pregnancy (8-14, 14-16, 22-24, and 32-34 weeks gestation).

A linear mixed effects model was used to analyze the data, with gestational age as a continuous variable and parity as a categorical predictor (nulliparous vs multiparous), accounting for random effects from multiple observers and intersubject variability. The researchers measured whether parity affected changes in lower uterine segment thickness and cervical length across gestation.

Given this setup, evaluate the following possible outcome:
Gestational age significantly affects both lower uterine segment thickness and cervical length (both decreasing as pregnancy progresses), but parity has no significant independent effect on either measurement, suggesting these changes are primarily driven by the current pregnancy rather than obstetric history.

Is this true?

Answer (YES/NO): NO